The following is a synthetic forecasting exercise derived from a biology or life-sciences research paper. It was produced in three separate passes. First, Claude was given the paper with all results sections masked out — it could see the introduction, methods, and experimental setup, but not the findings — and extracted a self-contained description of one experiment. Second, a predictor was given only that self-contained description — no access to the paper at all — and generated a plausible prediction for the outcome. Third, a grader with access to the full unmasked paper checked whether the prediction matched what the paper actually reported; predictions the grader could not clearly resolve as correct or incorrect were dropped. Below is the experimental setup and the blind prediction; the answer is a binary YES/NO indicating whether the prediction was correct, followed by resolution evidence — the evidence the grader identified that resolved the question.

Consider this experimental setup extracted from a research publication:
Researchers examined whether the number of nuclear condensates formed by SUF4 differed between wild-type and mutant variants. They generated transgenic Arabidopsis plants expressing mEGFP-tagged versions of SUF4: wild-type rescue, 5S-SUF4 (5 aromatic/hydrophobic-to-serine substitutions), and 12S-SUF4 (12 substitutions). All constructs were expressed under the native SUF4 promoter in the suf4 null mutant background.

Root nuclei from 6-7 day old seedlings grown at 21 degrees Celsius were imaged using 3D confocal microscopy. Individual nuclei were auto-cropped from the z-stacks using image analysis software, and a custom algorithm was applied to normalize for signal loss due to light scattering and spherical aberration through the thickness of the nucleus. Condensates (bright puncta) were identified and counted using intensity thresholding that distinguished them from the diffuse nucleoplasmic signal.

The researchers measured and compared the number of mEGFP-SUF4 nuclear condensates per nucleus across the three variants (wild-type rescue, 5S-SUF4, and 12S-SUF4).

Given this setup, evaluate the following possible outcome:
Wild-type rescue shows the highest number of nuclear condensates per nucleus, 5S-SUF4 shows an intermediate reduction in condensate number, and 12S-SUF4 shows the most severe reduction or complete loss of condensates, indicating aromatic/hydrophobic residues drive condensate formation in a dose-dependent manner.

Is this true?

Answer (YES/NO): YES